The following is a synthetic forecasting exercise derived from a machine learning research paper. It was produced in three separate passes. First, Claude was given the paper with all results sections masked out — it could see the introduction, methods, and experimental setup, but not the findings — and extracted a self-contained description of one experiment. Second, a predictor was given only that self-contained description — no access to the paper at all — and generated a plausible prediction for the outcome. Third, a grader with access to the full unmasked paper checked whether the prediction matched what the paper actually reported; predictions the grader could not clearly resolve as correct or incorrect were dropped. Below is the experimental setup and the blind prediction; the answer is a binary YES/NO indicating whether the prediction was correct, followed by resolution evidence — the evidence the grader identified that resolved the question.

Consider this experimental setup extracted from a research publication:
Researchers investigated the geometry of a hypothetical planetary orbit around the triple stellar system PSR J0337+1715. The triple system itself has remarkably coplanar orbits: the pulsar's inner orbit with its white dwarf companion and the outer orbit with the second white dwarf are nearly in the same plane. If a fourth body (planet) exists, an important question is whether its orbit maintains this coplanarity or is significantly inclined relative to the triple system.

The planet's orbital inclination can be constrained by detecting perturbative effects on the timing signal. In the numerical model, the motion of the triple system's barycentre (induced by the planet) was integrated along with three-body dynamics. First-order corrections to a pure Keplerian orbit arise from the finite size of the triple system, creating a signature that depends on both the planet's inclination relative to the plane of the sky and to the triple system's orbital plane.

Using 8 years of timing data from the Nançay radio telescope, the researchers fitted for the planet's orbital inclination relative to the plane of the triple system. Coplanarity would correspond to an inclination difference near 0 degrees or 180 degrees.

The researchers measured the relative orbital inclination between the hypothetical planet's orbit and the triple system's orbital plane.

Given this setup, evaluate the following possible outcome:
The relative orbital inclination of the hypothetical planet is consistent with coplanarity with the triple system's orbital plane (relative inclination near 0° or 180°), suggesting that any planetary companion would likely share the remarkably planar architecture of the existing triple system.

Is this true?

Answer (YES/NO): NO